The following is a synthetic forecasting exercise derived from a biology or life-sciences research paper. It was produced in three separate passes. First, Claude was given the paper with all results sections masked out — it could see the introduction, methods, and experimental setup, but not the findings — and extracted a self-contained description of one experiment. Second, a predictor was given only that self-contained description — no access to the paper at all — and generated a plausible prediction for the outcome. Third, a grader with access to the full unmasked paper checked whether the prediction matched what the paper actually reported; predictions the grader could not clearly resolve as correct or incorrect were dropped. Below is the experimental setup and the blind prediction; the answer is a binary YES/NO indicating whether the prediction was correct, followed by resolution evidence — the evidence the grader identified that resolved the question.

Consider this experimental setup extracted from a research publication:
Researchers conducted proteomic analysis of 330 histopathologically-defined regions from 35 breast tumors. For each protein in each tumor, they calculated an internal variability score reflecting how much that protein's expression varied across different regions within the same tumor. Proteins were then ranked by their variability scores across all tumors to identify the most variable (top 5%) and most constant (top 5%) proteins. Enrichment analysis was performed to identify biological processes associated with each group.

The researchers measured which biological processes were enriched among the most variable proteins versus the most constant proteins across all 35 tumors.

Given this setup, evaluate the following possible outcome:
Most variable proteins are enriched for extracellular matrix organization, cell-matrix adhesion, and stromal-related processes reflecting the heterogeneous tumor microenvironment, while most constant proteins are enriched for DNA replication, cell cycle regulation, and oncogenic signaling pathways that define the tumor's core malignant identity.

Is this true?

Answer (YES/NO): NO